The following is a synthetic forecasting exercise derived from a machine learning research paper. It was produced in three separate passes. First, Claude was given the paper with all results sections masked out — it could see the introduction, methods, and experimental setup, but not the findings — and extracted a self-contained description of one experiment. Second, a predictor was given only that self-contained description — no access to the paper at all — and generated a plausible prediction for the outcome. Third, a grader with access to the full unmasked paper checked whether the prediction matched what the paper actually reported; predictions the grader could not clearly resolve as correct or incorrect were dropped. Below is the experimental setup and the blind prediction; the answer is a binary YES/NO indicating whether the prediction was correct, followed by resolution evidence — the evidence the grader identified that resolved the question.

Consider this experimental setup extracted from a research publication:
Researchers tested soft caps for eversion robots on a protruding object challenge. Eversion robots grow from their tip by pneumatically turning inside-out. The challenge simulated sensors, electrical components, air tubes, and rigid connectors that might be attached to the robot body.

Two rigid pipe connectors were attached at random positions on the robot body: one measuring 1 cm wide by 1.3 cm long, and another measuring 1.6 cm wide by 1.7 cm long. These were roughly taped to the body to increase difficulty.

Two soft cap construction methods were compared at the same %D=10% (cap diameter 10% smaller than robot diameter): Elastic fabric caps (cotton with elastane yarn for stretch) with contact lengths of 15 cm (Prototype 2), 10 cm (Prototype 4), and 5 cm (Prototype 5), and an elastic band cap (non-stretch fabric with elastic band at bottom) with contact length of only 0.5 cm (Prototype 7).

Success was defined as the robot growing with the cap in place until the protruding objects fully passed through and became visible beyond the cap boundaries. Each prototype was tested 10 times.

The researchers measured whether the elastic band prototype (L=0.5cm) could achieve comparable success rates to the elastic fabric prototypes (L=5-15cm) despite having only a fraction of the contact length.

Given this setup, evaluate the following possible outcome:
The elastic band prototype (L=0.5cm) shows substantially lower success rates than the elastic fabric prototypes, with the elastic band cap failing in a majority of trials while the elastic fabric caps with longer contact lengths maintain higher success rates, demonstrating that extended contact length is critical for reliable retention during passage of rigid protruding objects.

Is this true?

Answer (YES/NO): NO